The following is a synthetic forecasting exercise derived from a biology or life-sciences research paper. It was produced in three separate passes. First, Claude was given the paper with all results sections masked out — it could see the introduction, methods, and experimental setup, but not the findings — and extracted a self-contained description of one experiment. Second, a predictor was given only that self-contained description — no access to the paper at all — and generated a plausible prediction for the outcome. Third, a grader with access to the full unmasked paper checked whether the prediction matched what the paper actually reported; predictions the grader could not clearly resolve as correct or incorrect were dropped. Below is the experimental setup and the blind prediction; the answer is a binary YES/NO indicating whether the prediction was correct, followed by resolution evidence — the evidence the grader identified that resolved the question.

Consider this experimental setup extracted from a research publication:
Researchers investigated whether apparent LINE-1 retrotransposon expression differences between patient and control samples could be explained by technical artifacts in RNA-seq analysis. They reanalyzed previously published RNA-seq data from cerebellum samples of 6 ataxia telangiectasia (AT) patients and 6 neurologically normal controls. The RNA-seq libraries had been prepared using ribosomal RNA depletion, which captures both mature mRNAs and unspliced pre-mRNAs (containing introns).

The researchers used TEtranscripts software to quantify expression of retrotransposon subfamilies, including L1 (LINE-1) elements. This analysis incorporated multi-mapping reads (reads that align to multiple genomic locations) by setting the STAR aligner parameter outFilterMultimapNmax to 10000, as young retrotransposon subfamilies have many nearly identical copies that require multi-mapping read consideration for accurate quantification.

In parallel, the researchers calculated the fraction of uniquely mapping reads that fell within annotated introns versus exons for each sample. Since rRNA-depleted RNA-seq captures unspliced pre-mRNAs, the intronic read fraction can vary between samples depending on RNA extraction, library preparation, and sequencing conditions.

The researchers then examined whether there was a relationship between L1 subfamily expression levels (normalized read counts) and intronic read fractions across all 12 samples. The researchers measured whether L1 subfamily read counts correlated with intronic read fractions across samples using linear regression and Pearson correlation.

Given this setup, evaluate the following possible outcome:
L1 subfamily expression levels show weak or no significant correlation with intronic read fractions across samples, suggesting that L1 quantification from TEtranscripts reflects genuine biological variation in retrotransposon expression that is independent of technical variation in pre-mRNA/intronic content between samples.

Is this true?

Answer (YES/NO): NO